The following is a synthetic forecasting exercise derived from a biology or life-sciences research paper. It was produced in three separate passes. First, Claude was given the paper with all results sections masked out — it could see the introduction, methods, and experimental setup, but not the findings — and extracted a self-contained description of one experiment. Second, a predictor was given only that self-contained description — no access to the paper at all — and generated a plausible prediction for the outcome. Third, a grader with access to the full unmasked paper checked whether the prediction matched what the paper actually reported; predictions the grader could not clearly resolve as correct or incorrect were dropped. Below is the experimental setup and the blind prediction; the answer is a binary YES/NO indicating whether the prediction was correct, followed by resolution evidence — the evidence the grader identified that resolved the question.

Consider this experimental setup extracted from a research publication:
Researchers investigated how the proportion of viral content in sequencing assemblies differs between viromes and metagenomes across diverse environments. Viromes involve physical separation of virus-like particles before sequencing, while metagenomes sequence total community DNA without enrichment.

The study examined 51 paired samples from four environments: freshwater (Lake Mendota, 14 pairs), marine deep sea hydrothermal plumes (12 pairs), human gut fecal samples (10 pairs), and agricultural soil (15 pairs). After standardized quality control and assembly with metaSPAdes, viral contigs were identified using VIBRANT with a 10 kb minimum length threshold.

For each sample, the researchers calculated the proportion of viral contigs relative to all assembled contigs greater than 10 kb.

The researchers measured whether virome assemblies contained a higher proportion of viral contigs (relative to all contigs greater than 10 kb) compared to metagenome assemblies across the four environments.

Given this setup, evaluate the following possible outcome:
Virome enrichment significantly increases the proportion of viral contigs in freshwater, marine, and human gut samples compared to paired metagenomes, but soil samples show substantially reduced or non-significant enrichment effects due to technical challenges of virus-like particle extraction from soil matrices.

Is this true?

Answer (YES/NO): NO